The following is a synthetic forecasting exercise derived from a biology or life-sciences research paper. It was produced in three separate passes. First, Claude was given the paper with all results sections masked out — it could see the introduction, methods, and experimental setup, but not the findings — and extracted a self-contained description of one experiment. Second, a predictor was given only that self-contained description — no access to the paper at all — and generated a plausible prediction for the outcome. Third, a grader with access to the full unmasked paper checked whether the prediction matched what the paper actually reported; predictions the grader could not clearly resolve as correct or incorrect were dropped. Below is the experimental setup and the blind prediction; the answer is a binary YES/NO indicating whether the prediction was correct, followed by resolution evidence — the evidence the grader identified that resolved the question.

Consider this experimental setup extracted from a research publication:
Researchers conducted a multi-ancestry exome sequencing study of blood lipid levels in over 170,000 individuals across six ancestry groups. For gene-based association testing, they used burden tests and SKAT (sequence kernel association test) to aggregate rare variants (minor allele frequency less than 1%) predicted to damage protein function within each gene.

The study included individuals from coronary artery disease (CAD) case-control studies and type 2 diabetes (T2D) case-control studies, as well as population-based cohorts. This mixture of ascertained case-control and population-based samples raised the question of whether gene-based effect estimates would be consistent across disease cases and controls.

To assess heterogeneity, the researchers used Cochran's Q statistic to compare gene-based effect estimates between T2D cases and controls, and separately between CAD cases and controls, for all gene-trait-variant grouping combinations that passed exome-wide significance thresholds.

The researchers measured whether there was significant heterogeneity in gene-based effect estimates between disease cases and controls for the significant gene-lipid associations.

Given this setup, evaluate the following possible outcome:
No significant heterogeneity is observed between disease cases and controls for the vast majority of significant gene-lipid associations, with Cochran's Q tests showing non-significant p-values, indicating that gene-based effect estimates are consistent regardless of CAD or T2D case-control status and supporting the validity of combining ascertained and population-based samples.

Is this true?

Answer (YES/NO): YES